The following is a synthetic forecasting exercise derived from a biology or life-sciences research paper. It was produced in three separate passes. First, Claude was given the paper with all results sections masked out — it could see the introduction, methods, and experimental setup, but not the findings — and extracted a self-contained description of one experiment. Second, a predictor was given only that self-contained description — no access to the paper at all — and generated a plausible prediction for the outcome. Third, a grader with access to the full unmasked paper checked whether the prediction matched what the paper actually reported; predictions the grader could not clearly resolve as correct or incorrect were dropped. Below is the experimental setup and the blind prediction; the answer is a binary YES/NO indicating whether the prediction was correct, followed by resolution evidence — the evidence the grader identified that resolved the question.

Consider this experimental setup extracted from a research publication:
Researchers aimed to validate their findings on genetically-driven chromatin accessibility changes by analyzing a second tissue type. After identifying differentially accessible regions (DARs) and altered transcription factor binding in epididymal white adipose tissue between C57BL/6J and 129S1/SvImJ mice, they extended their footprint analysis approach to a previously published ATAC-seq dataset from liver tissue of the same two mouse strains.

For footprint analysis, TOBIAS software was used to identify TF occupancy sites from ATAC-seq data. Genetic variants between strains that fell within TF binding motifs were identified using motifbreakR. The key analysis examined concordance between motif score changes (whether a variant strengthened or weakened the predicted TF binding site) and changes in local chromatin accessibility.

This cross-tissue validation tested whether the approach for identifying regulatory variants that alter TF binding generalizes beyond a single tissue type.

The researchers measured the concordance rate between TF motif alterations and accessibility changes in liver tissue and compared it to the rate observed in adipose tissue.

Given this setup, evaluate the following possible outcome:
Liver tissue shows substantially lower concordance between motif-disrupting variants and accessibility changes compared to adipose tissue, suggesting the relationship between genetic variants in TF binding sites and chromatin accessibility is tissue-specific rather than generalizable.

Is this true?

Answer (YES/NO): NO